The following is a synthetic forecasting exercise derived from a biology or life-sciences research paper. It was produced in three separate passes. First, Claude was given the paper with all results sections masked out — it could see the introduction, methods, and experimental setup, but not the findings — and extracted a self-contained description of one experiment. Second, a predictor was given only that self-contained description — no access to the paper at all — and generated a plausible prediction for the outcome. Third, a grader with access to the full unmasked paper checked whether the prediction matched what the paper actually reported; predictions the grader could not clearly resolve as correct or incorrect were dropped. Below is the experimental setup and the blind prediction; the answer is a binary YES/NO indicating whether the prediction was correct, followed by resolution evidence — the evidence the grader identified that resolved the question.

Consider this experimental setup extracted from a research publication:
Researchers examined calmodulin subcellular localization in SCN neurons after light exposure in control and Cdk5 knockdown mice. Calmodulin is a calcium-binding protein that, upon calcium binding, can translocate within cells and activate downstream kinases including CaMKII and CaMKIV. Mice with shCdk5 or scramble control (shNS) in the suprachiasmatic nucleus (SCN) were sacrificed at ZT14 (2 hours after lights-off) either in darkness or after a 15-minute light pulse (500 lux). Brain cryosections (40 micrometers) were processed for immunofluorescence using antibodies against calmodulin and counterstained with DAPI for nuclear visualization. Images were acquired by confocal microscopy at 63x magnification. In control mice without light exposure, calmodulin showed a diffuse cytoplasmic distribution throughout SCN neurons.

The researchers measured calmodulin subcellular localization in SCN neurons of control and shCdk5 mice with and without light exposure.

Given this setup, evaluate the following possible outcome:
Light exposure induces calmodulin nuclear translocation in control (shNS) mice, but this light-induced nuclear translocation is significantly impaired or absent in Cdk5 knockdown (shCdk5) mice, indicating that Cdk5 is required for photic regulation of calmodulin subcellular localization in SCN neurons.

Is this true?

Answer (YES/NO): NO